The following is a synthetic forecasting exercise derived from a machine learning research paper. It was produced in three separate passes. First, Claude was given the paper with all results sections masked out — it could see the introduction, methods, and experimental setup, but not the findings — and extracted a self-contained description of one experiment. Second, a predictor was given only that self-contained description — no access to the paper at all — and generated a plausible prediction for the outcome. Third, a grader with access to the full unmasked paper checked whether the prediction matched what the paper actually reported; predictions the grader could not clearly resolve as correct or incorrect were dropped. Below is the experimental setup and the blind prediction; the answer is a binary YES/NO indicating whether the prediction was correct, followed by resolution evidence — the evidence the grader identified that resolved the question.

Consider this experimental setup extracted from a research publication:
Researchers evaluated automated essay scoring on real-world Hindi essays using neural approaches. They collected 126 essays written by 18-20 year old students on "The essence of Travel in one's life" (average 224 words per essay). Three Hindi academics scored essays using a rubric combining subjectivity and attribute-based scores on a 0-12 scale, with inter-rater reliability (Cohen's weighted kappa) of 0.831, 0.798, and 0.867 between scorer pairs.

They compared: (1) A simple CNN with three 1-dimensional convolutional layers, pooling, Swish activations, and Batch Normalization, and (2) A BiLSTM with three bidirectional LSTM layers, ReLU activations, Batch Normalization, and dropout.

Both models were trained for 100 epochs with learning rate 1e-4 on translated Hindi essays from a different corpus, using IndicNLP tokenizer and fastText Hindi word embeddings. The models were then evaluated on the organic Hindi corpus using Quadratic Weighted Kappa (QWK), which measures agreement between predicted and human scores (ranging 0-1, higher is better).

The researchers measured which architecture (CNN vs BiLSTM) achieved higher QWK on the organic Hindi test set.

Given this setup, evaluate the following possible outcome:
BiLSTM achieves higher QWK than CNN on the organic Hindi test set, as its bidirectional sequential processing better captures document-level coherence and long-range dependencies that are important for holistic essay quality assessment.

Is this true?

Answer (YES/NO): YES